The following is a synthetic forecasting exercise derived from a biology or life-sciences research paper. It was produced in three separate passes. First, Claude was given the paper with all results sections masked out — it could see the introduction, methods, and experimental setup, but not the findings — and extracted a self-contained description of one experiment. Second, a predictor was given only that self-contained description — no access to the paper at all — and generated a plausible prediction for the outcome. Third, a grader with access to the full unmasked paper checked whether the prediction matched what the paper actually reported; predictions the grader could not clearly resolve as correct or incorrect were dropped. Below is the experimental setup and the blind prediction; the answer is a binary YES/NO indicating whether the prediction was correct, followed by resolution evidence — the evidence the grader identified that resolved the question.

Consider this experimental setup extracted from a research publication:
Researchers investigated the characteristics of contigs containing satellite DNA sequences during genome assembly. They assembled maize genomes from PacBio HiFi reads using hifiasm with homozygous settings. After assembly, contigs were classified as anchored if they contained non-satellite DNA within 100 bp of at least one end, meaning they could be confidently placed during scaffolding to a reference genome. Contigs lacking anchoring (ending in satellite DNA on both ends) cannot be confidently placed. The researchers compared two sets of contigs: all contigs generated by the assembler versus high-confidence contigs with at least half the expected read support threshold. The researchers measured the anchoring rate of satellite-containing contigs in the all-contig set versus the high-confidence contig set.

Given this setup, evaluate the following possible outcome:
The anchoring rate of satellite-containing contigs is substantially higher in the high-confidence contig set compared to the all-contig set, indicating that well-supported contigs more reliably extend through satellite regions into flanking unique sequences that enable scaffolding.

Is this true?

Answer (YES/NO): YES